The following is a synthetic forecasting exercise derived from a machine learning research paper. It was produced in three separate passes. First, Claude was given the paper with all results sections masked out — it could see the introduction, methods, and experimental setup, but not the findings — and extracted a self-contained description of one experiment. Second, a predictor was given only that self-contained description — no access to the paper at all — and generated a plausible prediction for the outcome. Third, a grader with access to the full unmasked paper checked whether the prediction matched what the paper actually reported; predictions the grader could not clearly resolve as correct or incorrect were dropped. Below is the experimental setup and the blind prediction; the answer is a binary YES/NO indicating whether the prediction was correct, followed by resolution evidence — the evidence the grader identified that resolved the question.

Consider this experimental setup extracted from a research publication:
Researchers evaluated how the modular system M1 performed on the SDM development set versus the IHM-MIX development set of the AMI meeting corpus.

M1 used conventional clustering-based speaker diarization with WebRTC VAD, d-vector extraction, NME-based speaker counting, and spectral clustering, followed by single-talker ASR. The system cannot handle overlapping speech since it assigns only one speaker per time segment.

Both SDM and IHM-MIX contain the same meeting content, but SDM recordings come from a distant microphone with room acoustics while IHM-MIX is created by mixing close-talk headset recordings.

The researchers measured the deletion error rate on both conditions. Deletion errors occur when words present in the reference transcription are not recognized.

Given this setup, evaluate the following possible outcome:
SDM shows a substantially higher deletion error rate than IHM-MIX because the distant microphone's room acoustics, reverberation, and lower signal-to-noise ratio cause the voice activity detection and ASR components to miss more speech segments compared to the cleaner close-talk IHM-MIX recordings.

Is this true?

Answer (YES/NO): YES